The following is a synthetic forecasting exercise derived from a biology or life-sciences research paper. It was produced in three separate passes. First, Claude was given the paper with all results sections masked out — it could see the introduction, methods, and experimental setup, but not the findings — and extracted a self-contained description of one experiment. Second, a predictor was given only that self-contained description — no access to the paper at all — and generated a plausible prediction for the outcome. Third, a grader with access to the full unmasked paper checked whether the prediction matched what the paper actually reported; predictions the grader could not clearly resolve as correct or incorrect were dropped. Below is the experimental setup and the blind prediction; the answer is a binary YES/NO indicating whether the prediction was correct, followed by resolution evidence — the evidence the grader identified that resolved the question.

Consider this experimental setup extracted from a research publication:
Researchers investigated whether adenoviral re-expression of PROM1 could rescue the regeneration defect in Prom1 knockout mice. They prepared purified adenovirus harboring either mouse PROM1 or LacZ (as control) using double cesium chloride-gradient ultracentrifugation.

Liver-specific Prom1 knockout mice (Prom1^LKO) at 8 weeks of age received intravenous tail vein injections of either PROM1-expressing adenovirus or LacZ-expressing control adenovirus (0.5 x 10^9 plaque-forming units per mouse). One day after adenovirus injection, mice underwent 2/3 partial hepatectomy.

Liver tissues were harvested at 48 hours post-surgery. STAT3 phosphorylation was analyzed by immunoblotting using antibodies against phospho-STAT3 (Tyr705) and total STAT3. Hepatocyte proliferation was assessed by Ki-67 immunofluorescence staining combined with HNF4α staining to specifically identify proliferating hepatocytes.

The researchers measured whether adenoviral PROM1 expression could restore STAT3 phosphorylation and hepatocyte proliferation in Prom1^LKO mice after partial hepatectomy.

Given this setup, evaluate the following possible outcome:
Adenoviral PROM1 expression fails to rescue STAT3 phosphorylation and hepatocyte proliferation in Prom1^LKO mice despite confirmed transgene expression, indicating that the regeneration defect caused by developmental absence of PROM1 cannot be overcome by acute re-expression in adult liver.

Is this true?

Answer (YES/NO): NO